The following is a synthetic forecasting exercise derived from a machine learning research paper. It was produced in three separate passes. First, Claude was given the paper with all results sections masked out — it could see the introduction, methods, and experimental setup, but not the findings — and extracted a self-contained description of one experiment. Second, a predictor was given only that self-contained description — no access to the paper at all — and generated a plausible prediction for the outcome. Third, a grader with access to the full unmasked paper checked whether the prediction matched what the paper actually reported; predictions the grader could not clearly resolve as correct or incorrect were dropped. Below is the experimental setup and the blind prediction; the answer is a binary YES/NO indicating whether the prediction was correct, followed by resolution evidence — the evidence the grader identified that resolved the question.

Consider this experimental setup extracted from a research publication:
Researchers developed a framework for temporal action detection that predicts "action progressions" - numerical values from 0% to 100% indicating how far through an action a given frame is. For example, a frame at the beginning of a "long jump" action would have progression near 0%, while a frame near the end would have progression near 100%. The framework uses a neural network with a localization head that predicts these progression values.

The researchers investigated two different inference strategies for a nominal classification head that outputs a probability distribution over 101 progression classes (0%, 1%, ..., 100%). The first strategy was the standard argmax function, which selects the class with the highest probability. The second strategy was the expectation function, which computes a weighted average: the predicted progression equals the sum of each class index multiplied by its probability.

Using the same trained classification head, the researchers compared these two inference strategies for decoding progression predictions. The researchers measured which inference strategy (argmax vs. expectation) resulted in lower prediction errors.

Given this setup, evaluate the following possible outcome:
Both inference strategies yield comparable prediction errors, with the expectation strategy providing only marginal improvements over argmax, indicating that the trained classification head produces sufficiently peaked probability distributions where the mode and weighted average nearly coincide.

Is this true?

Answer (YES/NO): NO